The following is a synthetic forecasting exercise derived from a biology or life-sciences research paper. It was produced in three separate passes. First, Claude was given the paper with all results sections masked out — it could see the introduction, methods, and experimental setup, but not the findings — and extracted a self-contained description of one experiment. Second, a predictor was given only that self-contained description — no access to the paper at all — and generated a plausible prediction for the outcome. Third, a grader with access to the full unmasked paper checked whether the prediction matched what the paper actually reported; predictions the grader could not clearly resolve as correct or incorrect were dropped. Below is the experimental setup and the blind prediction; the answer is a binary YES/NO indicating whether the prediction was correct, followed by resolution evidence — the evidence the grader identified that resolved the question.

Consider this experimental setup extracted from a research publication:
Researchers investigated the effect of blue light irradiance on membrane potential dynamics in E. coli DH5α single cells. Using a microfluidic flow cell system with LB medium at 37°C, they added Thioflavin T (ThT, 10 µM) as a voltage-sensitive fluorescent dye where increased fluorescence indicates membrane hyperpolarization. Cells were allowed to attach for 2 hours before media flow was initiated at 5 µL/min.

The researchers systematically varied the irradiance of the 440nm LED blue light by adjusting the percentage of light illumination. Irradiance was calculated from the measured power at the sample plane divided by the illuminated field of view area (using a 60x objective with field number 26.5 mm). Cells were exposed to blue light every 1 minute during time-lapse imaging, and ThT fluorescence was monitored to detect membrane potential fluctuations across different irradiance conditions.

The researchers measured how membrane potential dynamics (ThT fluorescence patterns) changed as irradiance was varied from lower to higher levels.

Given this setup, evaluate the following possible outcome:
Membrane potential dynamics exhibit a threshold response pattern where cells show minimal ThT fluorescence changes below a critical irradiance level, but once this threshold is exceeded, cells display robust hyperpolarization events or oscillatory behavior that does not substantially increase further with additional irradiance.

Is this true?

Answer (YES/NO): NO